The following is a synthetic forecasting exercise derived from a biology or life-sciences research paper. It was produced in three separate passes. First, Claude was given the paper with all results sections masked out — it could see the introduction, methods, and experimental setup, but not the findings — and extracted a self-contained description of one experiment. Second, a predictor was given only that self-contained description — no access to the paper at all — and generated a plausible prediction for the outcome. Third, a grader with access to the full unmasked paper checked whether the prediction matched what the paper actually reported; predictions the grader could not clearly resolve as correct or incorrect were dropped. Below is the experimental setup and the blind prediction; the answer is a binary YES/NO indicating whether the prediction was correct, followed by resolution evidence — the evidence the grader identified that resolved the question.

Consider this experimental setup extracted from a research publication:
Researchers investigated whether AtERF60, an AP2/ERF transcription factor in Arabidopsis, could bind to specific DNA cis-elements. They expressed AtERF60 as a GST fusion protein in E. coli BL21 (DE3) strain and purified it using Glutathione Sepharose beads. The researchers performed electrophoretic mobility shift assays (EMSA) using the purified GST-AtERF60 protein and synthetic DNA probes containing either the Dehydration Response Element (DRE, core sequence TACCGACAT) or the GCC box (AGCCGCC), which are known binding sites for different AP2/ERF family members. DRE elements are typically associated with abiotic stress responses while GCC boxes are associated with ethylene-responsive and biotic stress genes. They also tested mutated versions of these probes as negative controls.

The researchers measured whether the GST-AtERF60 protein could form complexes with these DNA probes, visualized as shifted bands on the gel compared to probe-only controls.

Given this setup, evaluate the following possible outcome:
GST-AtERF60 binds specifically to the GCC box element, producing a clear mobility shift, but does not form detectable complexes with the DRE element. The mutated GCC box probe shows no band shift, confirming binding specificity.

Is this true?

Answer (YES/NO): NO